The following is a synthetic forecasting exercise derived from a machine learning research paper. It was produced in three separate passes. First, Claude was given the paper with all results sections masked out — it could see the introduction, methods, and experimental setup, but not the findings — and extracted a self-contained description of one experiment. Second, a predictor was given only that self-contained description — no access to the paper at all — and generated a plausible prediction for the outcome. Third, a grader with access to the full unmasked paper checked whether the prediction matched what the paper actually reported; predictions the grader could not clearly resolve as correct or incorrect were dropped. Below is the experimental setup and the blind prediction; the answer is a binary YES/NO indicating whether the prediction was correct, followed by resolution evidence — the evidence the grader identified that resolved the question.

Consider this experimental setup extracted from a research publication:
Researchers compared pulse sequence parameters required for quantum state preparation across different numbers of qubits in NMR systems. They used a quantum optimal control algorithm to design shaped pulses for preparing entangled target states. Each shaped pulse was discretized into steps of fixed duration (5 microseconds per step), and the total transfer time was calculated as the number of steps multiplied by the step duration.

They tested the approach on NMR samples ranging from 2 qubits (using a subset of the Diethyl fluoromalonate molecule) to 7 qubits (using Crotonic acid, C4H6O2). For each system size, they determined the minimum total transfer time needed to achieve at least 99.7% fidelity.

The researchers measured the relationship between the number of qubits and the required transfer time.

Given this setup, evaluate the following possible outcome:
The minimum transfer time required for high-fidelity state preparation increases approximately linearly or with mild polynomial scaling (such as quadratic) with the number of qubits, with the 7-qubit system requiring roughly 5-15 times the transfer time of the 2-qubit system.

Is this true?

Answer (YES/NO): YES